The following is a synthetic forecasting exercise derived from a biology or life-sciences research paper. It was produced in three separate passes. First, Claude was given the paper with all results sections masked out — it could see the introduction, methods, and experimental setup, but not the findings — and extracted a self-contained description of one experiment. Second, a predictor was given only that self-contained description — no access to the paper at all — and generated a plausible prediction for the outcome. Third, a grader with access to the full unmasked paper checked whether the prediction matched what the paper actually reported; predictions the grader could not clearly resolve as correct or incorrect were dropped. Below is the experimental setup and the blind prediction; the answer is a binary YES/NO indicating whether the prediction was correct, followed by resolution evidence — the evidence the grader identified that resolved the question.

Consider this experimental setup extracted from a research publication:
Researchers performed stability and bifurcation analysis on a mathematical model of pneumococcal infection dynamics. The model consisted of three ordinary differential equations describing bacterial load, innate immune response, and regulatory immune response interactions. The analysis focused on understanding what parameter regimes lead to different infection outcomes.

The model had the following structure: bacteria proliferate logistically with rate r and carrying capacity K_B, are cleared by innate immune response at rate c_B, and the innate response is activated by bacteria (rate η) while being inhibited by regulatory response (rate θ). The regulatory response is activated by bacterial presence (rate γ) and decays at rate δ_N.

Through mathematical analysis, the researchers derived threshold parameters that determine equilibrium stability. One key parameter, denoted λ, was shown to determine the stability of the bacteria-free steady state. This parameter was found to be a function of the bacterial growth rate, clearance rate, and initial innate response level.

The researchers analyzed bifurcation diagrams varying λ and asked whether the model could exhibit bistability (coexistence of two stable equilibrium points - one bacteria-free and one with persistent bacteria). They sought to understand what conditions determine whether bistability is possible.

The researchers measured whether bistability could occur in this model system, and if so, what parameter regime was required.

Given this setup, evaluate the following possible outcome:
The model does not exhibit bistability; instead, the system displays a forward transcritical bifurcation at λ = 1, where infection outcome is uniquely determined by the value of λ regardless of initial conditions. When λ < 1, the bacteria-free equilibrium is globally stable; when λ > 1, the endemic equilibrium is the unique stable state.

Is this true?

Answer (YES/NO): NO